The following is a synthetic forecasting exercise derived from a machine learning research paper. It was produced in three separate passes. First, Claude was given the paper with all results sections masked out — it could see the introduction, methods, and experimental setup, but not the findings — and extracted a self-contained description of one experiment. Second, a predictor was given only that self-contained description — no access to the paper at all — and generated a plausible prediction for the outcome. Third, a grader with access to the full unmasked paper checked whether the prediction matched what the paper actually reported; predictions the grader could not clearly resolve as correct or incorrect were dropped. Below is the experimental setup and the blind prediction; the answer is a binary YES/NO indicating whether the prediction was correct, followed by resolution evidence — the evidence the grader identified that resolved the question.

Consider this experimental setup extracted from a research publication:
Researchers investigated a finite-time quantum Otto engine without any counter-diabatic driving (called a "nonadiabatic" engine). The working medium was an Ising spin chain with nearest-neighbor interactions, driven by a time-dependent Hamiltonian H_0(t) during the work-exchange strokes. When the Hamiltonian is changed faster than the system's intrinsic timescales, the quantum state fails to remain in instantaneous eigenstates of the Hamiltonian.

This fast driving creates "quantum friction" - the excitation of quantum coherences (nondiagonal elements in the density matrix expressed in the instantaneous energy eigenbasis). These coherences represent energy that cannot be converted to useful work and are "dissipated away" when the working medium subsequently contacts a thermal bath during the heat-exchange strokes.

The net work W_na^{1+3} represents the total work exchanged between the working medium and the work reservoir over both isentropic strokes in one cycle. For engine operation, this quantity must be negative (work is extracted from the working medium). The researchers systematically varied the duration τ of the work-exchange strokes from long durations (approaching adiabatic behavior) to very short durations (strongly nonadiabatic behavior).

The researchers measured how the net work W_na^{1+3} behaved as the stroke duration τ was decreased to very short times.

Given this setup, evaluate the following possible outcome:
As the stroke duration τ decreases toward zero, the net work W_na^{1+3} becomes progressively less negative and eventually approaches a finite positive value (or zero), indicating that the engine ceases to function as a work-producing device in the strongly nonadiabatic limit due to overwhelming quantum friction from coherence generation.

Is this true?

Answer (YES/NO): YES